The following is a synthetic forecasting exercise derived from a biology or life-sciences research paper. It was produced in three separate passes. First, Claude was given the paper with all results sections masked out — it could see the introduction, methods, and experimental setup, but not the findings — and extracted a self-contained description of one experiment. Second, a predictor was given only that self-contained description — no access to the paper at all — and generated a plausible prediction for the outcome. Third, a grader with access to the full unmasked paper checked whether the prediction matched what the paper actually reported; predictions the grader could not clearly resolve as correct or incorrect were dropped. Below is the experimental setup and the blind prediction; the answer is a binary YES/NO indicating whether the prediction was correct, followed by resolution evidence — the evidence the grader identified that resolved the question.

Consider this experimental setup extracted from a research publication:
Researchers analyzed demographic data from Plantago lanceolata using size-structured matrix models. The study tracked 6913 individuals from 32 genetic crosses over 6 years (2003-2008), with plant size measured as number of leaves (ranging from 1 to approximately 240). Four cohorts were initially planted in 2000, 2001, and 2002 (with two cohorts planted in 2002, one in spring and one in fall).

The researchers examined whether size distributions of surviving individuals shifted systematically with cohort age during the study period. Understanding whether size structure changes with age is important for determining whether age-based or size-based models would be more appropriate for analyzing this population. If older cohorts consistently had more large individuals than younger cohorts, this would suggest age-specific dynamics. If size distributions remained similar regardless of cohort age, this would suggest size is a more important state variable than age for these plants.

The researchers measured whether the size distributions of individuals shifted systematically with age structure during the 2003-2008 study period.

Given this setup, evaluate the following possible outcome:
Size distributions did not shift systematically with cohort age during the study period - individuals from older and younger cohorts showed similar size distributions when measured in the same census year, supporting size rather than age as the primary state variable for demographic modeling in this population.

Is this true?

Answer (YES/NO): YES